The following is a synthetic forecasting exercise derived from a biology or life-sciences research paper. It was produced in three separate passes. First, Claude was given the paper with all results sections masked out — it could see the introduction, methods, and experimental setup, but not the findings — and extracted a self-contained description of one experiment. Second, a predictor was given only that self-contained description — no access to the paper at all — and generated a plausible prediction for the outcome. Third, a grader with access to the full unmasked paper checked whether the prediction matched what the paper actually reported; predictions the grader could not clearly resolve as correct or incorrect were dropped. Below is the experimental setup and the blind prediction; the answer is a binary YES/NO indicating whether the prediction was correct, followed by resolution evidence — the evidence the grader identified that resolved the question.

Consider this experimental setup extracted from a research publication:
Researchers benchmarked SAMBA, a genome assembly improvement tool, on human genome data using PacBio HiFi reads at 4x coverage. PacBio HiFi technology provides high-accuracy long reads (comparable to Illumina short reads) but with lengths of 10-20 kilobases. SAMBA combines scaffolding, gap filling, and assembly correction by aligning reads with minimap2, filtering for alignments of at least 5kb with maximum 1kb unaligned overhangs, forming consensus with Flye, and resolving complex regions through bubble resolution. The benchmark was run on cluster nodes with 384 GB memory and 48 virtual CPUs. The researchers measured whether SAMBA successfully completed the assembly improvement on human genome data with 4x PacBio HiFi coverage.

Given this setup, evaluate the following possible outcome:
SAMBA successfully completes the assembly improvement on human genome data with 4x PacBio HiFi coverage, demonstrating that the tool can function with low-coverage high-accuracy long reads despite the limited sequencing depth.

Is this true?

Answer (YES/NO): NO